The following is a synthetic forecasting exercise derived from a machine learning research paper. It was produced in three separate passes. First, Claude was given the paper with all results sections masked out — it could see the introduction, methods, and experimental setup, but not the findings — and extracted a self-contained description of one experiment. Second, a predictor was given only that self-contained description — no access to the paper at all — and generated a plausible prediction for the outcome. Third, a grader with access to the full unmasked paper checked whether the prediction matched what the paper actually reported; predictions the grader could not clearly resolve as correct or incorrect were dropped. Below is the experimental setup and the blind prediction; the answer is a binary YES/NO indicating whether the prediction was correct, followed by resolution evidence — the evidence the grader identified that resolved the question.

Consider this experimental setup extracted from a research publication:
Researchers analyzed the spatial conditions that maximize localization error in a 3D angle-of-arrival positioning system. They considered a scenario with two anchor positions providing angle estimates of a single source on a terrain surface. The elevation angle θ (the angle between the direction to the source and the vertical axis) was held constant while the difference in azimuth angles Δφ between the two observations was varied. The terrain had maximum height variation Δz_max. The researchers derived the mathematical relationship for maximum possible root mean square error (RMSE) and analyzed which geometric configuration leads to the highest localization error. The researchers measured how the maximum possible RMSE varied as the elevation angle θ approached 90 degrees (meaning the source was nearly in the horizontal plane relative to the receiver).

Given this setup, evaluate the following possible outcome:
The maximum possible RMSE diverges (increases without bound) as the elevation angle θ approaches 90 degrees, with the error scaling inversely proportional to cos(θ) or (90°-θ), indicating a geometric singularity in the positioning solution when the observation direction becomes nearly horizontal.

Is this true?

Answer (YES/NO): YES